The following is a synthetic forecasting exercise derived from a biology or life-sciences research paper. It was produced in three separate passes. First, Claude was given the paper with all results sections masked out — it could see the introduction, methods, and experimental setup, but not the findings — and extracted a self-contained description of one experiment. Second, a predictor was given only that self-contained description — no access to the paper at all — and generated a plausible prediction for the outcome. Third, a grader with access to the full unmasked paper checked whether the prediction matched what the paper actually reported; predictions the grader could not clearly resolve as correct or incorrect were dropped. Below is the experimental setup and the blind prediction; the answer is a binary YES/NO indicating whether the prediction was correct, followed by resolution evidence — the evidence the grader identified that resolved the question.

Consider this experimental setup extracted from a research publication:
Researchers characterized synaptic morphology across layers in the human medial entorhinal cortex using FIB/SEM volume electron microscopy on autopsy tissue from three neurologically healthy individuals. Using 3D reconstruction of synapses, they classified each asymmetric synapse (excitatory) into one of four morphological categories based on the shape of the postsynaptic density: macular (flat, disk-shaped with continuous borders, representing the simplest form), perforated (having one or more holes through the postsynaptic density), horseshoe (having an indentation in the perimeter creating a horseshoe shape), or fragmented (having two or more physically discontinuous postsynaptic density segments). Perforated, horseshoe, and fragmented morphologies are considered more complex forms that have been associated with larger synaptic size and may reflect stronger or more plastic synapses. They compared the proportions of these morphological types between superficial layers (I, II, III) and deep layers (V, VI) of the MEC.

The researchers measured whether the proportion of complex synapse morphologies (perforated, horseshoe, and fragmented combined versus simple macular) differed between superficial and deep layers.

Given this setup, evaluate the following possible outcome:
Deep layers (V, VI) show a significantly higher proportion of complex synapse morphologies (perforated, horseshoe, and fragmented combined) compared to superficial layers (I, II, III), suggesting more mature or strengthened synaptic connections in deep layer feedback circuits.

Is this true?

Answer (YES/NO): YES